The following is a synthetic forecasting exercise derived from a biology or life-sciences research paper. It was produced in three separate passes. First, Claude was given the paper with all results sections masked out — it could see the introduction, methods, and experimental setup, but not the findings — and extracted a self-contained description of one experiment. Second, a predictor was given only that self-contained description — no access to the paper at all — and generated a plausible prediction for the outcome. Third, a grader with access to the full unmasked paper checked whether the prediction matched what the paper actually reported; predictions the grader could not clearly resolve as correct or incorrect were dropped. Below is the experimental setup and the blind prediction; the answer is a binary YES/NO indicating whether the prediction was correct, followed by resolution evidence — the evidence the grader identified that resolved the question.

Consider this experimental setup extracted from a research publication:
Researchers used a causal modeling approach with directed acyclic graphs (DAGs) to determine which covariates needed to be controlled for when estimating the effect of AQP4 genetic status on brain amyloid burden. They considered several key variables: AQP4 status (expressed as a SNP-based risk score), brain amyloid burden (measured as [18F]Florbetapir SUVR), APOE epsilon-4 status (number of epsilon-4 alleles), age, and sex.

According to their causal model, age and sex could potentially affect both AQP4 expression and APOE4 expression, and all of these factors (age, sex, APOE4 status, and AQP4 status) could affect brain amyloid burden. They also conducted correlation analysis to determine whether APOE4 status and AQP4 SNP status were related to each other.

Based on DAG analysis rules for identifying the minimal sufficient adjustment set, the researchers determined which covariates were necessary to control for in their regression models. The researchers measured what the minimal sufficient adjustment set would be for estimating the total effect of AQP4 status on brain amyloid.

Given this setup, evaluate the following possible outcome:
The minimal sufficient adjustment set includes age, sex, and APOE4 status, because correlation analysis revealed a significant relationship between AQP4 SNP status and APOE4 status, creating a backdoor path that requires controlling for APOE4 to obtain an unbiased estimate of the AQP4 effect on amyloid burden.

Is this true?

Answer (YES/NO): NO